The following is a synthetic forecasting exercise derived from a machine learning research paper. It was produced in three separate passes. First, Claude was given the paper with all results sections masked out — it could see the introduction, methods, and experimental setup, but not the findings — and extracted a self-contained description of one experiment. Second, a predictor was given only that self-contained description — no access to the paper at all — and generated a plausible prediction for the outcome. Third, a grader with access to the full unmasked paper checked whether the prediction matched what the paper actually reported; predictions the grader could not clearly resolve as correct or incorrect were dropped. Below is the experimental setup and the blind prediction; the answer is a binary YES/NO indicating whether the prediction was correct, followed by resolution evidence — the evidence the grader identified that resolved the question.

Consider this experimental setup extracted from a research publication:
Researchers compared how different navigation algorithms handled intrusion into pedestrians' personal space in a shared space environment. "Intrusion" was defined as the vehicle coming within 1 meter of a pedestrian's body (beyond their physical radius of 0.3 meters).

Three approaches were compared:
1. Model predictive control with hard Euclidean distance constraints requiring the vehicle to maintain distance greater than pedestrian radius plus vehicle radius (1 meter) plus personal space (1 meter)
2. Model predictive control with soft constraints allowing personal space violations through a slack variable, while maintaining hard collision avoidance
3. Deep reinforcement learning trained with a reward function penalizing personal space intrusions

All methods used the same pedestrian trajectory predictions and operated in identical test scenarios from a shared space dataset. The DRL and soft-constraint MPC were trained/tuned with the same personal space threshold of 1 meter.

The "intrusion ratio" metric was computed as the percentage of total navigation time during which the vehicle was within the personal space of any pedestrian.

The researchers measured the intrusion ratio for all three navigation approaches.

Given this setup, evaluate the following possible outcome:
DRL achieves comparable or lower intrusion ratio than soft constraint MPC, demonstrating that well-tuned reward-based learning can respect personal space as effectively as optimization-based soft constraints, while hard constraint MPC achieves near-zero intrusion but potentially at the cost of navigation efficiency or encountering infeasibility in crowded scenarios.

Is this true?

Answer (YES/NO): NO